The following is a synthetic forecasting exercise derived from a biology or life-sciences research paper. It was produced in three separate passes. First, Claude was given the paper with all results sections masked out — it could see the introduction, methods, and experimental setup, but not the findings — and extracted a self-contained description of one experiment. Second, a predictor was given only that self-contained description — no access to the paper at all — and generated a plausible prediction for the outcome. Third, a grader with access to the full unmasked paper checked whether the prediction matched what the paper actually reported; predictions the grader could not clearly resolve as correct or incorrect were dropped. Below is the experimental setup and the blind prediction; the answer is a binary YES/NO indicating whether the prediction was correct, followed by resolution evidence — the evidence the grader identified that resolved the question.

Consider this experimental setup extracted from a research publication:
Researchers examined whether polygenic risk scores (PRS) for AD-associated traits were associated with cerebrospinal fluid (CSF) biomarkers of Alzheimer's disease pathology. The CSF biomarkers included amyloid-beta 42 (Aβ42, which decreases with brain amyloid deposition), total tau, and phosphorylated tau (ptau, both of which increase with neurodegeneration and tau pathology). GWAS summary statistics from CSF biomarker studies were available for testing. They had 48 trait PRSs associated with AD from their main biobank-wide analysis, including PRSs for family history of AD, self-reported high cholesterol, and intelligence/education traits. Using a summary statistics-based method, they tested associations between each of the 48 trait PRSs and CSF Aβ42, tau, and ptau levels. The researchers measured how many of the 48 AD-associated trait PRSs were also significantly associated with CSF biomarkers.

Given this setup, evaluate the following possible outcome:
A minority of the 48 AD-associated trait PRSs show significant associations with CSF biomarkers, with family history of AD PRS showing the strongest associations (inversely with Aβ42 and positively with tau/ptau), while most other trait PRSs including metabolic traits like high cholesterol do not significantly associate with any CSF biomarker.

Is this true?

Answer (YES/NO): NO